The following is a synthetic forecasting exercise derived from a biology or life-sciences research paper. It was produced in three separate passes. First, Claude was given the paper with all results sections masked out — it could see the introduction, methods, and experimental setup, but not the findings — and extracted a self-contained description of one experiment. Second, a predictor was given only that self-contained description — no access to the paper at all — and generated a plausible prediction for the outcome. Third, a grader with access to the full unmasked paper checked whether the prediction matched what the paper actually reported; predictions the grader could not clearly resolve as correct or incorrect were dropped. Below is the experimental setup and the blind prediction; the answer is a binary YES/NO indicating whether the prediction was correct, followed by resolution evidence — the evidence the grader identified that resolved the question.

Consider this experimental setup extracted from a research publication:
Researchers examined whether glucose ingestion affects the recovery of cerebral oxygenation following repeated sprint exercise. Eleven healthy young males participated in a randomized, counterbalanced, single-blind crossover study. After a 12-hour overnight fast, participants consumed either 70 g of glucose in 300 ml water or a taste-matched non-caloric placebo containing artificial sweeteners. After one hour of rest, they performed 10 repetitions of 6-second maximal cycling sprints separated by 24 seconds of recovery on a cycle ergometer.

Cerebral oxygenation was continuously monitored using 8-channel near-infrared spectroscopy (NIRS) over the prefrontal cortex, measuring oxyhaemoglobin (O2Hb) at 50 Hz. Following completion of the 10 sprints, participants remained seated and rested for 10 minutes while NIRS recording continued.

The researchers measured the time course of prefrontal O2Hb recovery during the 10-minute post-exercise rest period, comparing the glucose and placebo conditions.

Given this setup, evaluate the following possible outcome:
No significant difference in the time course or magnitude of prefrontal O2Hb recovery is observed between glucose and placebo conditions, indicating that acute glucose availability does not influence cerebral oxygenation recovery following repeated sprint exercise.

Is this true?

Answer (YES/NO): NO